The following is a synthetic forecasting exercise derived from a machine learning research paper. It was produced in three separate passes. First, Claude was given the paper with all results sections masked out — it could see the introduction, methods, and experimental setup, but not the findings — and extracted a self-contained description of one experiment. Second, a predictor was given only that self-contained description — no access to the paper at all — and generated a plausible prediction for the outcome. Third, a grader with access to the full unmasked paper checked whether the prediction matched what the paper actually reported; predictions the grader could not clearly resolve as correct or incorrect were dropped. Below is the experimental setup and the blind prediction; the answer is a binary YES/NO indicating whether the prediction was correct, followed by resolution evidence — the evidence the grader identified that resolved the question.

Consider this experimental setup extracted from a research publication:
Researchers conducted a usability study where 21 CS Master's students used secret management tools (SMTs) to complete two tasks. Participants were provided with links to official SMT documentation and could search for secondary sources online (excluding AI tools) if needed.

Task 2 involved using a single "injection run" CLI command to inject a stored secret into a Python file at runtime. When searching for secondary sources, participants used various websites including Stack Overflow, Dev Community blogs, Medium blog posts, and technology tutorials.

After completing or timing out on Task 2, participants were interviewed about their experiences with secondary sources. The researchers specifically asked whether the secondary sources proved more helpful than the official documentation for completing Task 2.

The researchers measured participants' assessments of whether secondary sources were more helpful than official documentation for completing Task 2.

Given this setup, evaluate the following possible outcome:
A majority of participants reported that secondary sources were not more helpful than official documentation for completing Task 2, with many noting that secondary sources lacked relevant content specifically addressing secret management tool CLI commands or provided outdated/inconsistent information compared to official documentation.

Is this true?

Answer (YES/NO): YES